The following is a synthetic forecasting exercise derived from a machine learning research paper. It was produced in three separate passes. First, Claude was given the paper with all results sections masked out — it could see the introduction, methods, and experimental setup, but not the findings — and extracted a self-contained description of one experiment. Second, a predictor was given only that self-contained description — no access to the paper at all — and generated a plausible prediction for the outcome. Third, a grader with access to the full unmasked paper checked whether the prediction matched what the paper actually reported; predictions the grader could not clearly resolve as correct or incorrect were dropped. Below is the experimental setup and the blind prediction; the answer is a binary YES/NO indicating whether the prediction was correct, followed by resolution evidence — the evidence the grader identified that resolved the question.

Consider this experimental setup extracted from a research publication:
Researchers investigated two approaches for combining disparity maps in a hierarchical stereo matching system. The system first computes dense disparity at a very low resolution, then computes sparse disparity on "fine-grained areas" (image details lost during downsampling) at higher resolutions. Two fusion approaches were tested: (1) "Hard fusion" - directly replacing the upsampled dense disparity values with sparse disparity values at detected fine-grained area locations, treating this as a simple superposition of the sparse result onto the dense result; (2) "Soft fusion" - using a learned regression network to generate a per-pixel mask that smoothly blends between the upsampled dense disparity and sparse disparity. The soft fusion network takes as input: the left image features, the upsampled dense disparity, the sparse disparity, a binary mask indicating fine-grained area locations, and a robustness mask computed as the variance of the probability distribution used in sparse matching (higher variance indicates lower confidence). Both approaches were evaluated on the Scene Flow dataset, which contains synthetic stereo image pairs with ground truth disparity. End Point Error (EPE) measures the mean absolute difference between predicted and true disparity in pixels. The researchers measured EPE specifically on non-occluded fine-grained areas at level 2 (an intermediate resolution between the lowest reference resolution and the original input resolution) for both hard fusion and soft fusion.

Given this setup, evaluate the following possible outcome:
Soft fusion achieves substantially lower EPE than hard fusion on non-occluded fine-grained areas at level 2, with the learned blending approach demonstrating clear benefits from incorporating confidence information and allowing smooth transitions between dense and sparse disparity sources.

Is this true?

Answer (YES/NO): YES